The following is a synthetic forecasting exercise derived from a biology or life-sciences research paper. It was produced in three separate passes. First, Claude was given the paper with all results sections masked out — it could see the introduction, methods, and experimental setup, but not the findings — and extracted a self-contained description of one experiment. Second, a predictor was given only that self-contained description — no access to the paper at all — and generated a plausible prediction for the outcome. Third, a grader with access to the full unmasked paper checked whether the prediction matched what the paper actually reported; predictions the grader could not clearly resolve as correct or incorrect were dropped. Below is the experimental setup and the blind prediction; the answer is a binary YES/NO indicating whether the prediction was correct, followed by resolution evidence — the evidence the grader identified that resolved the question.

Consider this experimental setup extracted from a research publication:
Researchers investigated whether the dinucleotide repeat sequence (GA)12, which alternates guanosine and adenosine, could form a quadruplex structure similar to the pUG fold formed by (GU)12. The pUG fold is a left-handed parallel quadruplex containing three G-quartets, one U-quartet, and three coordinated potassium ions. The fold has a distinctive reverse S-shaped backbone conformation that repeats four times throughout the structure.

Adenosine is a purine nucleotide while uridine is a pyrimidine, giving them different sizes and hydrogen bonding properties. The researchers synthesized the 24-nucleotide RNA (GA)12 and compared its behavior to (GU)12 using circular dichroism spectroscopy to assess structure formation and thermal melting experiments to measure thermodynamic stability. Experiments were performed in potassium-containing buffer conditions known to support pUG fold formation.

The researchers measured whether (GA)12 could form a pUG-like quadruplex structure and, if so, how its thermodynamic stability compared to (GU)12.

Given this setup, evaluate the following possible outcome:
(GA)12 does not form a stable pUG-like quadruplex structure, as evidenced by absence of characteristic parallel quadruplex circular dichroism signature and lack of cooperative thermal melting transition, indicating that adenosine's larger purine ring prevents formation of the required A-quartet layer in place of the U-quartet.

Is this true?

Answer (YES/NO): NO